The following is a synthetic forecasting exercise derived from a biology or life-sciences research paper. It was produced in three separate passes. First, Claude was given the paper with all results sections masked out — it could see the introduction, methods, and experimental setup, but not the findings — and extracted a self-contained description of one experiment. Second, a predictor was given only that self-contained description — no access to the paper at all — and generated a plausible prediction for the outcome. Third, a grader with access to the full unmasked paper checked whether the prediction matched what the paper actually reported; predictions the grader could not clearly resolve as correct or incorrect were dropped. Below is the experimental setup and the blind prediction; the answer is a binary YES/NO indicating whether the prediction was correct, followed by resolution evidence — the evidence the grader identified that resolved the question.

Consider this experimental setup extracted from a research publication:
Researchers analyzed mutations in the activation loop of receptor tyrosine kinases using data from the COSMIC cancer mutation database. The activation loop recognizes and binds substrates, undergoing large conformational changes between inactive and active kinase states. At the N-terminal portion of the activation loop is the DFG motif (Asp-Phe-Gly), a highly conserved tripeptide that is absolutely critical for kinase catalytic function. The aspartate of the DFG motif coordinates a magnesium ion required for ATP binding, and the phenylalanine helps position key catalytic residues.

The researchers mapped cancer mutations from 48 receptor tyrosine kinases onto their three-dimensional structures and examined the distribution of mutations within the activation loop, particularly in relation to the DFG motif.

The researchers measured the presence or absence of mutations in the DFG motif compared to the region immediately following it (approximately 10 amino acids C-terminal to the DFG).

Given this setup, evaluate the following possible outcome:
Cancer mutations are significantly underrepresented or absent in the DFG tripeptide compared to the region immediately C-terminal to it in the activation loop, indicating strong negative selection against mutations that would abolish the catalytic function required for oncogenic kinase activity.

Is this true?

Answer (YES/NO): YES